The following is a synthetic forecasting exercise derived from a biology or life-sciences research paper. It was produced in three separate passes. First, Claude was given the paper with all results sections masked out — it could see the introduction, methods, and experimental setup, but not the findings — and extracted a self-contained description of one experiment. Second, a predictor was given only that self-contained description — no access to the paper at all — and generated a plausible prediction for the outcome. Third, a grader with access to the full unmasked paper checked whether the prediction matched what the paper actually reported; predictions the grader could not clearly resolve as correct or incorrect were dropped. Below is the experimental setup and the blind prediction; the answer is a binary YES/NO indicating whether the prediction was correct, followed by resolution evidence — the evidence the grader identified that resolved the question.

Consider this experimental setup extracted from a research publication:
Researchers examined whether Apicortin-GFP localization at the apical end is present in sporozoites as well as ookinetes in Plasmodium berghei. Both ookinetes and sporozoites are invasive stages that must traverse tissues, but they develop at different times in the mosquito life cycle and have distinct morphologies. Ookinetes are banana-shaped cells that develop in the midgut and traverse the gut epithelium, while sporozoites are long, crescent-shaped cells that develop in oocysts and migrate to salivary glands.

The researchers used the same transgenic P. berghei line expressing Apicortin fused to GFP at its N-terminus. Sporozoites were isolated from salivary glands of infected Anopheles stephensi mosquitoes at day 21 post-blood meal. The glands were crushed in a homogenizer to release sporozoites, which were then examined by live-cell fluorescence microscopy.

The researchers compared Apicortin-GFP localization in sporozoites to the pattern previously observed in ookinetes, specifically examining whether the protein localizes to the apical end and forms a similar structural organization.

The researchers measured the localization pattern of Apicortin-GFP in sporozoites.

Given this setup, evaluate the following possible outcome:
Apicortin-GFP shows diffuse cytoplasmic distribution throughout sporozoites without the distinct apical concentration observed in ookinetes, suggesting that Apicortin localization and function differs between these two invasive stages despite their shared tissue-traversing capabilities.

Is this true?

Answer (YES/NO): NO